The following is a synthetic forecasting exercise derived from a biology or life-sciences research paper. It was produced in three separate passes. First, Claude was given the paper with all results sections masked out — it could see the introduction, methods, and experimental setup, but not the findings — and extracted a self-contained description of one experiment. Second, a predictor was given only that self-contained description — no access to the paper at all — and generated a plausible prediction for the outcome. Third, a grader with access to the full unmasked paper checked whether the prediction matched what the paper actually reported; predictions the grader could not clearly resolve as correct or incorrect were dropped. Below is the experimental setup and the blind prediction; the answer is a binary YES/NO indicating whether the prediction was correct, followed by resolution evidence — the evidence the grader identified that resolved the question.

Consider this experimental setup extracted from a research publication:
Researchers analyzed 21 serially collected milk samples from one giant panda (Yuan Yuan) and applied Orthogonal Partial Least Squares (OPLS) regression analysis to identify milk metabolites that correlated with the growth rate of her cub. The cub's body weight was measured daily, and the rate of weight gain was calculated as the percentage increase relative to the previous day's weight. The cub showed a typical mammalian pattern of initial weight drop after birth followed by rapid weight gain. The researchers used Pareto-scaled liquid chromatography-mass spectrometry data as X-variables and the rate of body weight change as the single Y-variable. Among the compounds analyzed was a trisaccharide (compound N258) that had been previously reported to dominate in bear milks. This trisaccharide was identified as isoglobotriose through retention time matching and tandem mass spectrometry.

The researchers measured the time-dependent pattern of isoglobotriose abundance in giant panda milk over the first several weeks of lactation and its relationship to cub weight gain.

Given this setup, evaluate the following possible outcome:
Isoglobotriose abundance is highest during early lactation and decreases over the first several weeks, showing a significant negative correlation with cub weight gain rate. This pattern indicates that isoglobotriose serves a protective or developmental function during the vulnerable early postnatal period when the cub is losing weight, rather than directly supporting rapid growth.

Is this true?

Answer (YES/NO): NO